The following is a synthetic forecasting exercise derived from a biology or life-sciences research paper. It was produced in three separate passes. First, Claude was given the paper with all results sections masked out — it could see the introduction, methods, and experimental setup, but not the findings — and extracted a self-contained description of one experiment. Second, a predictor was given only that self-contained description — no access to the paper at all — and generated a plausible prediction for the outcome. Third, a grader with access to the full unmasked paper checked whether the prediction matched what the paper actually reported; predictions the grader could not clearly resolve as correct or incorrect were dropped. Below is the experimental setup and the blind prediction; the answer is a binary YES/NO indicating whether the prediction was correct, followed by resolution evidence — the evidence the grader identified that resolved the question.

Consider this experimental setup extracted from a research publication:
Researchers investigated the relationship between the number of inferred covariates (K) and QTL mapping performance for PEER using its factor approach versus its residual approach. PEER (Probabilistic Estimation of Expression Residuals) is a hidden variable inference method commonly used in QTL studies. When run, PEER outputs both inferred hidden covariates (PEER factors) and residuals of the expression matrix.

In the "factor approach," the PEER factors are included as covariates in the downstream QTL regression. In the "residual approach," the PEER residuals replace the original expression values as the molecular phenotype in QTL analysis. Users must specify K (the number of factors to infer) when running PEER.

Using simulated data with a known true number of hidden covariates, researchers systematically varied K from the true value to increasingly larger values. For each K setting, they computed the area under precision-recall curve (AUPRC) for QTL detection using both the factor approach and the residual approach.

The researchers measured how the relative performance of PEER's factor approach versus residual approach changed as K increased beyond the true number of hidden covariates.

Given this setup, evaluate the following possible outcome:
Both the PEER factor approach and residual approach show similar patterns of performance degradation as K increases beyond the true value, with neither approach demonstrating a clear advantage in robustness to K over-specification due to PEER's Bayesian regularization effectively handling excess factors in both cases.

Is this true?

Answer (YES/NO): NO